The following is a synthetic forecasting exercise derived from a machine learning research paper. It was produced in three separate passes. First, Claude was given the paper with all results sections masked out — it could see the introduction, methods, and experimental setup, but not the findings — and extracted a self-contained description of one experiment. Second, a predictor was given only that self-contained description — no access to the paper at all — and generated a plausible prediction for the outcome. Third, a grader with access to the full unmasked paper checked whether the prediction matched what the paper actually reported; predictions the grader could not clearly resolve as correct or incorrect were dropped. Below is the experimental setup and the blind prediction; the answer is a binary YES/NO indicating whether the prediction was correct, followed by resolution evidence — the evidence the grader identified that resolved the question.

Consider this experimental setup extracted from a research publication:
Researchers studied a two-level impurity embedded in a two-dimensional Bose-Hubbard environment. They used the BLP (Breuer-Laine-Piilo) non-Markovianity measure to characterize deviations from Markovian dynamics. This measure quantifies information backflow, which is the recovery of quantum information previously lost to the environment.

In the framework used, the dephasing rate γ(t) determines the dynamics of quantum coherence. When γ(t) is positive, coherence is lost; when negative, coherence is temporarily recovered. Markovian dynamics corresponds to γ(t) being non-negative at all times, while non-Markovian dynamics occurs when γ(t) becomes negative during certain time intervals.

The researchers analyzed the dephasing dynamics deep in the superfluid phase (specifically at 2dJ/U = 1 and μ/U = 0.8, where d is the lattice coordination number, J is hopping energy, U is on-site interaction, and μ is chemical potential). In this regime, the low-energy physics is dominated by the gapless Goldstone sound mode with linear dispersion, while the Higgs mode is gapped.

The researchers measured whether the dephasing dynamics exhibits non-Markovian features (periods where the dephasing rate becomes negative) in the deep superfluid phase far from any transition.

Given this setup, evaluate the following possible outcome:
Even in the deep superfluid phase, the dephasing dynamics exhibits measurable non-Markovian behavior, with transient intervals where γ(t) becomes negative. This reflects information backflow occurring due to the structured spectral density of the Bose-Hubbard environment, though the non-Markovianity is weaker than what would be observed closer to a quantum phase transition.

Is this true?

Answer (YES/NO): YES